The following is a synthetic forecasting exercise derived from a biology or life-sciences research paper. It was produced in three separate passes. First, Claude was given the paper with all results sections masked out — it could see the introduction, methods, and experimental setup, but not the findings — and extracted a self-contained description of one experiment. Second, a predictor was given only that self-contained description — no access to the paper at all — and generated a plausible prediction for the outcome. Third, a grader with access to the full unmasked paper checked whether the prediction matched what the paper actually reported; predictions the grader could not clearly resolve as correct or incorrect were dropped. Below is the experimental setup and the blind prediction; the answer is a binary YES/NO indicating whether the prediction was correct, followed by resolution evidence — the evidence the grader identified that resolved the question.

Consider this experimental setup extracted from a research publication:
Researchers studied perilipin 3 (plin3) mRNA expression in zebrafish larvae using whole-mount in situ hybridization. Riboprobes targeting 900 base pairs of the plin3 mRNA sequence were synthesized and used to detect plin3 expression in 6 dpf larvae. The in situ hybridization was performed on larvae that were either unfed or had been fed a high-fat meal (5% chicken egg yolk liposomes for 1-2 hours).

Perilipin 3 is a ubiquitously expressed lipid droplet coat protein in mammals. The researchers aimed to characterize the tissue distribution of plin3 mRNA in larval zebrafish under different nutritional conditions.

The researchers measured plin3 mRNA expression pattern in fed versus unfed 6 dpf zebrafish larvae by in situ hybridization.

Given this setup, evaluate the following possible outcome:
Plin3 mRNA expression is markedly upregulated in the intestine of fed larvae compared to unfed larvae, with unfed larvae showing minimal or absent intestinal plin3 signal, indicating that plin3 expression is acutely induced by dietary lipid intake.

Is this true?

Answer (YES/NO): NO